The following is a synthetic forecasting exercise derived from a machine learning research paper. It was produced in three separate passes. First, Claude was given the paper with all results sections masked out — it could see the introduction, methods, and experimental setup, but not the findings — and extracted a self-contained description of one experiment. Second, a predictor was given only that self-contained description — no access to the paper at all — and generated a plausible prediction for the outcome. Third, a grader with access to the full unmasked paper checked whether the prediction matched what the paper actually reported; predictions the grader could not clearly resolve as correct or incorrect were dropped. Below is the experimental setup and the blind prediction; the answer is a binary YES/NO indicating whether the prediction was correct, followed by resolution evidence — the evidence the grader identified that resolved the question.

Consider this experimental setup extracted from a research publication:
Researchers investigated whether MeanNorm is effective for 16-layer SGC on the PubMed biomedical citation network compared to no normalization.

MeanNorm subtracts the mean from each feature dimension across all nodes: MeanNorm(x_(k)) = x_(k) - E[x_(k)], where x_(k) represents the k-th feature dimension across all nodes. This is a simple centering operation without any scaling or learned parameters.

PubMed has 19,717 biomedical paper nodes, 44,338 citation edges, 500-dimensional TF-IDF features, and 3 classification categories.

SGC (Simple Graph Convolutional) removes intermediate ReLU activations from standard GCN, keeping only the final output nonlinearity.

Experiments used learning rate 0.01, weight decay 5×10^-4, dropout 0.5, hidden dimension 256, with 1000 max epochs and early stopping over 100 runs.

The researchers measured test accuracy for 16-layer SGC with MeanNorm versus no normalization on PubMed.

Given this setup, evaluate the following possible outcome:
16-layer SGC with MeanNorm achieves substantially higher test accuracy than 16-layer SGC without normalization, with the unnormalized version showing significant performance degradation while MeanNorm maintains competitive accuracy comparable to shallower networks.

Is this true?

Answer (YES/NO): NO